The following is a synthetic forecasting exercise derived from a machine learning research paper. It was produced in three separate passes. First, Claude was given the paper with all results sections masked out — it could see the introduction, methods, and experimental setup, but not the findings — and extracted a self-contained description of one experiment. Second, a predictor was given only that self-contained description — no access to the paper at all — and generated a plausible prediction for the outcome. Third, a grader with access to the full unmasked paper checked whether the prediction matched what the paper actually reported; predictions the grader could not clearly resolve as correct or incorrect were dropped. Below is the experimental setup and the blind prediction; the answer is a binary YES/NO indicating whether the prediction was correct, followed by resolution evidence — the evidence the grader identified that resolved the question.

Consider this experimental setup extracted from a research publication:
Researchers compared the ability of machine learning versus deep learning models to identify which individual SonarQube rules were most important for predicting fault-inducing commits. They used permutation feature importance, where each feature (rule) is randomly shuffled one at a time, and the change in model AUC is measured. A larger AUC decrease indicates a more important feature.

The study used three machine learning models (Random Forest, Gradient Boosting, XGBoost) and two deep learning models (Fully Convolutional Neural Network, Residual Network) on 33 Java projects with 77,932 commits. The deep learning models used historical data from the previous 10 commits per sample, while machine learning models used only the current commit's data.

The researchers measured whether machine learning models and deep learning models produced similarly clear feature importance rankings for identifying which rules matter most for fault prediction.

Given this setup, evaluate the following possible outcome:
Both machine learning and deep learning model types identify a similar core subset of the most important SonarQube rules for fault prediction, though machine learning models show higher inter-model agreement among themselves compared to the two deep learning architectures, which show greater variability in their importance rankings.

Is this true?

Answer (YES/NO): NO